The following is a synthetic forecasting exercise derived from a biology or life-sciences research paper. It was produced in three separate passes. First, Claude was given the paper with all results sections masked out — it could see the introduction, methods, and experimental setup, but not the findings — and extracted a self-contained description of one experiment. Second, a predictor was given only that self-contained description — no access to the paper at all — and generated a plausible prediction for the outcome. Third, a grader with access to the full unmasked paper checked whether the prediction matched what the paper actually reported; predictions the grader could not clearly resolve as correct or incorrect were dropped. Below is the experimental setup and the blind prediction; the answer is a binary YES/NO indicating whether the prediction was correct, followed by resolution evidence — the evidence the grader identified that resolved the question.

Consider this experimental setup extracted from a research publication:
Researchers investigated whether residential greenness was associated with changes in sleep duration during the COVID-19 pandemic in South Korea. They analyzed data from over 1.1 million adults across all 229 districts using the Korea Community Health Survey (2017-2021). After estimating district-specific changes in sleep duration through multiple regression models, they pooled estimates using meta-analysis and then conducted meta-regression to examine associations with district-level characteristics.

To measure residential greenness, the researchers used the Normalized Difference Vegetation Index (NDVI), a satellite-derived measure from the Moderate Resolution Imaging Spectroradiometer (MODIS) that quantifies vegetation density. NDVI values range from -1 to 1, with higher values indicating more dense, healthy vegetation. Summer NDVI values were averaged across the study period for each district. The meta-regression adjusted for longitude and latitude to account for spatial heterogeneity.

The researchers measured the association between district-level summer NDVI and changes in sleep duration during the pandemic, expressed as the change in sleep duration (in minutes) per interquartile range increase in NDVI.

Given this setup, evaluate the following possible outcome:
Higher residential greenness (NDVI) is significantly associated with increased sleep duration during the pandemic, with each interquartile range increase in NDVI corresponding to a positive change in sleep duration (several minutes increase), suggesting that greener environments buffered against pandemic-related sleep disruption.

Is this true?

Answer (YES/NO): NO